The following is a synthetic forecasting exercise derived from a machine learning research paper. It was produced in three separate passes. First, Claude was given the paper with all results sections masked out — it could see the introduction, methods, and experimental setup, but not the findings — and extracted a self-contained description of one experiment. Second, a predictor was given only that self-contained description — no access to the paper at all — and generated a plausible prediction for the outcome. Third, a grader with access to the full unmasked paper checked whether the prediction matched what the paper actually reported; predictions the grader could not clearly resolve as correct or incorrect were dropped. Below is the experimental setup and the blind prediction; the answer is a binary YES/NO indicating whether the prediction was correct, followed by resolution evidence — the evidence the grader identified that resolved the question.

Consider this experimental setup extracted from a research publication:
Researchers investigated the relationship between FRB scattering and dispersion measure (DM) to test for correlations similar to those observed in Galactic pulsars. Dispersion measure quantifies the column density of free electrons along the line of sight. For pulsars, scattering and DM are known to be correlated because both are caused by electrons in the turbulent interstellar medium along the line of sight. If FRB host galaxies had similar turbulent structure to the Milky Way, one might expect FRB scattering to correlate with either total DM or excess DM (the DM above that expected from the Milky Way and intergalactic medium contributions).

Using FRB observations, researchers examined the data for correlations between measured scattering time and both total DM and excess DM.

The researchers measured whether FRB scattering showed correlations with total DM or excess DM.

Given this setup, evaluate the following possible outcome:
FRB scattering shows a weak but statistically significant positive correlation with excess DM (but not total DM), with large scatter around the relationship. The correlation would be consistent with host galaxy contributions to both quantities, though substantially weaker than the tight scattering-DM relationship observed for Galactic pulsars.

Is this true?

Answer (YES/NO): NO